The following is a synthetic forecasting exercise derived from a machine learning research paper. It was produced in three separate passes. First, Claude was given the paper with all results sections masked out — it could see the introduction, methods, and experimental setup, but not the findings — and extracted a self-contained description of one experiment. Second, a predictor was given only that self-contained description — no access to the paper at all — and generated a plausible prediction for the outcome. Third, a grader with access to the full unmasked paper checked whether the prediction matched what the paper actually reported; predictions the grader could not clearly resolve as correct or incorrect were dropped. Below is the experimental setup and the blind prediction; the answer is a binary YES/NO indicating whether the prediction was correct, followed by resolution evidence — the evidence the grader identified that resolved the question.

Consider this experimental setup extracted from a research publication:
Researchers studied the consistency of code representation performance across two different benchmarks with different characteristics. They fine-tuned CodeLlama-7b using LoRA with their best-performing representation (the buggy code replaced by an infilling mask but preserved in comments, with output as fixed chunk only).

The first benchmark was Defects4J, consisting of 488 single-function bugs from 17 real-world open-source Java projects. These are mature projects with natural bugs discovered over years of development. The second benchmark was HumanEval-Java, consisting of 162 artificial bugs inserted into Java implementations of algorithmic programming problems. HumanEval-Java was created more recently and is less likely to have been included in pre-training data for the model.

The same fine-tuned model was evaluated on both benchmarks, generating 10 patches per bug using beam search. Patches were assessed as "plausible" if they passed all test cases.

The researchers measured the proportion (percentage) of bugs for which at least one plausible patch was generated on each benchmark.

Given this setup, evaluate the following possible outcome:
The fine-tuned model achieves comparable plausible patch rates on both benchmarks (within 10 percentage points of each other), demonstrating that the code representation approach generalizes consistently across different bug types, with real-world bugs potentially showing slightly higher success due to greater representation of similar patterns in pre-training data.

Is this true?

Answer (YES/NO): NO